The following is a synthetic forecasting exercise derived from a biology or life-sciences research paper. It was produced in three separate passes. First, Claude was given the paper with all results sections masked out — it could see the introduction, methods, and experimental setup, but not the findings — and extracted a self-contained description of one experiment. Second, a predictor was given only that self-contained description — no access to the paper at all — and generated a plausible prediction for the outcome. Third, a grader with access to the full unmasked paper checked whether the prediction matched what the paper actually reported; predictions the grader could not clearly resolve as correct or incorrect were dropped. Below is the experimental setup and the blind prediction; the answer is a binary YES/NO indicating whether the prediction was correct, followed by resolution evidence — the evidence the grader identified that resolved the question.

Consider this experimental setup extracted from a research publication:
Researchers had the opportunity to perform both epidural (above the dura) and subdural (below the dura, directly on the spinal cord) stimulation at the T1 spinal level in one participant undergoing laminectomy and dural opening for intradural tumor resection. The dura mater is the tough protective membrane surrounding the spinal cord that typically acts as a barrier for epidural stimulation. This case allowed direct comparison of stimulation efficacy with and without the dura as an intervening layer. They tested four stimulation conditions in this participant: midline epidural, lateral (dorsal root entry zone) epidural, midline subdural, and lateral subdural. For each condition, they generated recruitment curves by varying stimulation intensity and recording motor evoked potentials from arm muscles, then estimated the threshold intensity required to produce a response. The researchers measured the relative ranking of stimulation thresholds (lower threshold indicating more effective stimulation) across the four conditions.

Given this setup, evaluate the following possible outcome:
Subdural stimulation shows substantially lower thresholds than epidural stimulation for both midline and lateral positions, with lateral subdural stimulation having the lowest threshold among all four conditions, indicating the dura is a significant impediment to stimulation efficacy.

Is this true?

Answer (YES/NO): YES